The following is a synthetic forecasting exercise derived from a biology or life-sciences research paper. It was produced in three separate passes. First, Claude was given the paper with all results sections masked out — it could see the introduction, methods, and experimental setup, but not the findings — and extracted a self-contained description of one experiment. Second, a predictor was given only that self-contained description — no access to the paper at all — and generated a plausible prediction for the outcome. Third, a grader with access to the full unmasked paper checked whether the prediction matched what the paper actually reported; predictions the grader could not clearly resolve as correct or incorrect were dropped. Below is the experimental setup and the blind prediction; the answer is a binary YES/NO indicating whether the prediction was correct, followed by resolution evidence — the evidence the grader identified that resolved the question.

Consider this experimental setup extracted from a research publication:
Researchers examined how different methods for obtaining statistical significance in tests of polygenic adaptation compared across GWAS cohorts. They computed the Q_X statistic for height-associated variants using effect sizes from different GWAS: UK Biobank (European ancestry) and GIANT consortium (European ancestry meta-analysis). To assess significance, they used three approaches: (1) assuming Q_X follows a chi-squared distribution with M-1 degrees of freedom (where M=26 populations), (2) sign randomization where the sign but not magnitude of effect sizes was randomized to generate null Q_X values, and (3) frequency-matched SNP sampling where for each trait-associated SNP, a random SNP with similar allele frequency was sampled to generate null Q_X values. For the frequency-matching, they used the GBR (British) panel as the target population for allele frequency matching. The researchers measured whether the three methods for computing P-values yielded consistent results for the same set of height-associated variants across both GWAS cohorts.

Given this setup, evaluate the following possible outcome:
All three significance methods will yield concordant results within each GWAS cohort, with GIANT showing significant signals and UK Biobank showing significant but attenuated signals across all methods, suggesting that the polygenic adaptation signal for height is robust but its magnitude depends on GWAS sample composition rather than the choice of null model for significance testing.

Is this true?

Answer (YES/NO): NO